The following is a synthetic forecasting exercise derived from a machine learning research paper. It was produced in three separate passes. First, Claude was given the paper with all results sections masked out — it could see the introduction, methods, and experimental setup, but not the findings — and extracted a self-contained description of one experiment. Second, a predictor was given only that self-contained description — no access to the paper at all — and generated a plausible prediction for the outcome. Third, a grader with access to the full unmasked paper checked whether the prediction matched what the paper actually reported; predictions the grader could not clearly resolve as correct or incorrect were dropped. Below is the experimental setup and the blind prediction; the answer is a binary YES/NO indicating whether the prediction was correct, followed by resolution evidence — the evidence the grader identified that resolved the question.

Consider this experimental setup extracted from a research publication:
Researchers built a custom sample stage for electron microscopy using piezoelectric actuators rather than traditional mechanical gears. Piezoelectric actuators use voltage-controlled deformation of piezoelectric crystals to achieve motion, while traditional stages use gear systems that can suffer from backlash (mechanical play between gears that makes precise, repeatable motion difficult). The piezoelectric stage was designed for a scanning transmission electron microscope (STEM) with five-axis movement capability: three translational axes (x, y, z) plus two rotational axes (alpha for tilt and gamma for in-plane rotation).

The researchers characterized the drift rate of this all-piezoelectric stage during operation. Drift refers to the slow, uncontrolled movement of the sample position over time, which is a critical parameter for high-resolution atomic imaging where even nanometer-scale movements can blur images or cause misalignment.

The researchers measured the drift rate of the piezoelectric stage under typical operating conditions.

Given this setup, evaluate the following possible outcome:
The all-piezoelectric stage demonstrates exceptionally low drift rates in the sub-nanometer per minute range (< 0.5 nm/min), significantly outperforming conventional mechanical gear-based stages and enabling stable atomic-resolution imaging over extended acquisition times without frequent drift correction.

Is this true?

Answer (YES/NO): YES